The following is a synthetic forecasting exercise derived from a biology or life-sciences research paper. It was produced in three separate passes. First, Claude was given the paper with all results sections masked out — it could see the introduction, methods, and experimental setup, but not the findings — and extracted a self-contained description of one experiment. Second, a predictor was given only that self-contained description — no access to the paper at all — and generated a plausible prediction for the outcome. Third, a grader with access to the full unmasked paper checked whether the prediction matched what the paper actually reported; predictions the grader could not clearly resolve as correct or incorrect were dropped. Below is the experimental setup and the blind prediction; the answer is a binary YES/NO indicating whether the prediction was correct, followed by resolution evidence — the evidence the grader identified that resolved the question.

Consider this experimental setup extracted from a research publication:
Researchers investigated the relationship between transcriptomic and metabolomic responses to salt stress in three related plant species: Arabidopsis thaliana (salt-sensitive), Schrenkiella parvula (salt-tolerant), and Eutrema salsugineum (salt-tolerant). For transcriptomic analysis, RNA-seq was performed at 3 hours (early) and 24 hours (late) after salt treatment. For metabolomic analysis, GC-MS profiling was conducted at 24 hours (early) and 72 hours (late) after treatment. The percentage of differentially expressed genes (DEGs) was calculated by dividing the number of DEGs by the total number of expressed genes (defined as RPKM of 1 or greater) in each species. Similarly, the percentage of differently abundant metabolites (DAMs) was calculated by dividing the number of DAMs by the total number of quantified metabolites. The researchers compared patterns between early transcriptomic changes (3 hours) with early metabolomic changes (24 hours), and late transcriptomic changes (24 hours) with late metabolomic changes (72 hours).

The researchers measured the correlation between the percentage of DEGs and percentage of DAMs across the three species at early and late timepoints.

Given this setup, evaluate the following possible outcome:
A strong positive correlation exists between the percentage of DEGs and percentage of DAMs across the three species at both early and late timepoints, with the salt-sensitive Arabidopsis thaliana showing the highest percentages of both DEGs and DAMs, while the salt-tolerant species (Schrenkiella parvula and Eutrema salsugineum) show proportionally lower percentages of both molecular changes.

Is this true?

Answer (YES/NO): NO